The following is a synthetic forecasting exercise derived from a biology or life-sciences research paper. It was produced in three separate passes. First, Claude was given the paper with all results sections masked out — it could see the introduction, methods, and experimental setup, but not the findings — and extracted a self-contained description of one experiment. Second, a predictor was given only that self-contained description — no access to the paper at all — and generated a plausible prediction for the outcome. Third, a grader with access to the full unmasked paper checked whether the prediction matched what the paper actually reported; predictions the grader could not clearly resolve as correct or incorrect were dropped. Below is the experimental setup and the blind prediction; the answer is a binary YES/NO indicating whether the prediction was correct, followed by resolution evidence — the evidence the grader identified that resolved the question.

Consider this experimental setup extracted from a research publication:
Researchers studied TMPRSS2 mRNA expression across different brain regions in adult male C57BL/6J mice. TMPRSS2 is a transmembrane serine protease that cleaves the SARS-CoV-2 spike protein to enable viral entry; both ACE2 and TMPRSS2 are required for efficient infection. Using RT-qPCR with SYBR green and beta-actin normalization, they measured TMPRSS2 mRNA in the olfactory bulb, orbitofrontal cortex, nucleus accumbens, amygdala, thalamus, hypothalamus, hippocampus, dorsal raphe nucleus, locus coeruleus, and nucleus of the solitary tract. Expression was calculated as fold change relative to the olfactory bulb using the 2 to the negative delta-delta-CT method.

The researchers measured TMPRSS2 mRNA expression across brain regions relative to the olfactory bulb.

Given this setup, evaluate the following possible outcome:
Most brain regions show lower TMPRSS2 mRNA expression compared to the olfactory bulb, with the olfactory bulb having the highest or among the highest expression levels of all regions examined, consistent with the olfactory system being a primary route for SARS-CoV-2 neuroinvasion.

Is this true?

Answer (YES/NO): YES